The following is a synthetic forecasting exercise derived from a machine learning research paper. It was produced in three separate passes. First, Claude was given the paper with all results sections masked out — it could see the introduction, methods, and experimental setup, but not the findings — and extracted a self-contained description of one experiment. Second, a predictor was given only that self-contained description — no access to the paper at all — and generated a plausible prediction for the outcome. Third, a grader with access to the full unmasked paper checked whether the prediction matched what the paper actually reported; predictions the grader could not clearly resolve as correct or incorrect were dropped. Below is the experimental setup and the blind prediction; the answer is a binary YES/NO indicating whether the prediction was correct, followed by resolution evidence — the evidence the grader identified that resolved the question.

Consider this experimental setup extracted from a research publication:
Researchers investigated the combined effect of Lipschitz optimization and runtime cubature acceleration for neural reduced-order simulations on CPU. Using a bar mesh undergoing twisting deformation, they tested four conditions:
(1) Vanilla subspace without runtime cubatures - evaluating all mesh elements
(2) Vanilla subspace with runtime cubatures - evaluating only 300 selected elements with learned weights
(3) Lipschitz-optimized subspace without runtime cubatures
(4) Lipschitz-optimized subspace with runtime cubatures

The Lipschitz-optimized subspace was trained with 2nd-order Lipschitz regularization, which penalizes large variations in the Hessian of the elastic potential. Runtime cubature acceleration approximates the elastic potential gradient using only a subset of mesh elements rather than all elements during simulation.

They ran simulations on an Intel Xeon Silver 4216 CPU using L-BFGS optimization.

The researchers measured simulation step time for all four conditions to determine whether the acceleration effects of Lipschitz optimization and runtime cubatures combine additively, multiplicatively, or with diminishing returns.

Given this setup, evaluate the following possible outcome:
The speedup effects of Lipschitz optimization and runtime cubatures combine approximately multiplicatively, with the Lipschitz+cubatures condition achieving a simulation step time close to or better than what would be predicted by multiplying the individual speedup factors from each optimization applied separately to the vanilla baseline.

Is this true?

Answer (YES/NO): YES